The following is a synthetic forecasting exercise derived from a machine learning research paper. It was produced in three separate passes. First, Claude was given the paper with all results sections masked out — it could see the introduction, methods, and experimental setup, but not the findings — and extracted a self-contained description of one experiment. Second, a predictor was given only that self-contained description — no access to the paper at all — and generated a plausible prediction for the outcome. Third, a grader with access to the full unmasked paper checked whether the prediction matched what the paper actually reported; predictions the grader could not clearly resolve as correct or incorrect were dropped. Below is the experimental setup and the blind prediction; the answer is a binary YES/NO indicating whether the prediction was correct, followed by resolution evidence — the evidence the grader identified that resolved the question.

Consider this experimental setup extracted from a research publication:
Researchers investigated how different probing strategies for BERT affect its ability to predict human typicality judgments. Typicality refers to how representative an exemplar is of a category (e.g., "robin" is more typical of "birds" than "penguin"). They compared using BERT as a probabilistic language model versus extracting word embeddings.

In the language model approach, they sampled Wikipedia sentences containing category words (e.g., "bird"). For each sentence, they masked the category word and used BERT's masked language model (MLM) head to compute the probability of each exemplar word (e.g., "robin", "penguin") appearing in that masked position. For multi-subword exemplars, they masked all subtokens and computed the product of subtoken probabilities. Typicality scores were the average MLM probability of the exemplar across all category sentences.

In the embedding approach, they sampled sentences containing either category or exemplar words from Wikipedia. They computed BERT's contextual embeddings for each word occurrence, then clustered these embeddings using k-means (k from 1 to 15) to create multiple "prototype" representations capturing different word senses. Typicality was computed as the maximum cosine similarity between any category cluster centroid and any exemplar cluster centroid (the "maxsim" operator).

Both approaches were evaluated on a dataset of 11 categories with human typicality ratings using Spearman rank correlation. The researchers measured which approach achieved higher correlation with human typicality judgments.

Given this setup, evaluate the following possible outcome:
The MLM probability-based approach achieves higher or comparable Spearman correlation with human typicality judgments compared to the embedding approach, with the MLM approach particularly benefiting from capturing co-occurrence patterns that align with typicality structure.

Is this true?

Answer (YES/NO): NO